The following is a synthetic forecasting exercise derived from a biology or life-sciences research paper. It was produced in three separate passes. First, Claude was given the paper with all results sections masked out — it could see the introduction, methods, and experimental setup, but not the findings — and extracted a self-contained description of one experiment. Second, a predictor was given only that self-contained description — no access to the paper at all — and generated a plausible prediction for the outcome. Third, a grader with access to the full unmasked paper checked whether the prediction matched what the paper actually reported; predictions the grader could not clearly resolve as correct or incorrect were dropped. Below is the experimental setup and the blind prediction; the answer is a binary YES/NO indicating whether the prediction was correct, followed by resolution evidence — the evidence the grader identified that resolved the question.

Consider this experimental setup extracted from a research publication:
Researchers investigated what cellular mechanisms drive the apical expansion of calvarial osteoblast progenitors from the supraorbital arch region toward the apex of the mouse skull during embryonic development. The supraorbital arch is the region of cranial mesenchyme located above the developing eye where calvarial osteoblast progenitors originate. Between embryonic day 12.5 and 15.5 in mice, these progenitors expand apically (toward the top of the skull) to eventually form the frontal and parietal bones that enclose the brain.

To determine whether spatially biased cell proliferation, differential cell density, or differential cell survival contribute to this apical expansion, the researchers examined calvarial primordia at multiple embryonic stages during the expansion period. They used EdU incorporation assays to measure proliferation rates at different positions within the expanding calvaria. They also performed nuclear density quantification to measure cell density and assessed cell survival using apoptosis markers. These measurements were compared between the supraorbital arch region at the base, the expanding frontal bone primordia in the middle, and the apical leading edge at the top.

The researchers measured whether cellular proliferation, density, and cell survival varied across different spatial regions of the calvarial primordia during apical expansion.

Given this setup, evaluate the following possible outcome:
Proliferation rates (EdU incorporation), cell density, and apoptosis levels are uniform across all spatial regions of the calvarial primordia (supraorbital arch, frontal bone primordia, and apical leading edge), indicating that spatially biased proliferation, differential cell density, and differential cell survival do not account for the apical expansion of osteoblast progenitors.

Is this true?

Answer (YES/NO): NO